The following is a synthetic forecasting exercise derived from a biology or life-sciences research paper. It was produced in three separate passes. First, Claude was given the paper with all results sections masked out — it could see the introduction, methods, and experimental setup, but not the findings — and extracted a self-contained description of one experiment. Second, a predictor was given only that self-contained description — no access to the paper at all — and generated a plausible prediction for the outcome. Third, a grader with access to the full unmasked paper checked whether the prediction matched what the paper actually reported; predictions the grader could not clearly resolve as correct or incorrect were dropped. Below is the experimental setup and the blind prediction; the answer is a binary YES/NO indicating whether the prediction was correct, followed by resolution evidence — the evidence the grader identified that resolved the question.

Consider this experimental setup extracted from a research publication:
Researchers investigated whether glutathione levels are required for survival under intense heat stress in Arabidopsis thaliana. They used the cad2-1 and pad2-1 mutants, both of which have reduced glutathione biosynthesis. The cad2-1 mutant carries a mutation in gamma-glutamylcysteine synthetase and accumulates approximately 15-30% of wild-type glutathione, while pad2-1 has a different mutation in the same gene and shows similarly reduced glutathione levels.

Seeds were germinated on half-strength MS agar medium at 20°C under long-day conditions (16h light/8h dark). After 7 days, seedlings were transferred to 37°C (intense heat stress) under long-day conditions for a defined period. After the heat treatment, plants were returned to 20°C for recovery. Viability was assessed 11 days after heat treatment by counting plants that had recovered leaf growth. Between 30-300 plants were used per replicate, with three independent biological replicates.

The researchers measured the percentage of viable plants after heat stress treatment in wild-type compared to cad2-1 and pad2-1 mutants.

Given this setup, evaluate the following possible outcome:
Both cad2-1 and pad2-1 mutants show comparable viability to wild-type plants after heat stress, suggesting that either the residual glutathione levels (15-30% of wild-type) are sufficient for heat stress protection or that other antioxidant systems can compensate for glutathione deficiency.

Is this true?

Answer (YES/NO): NO